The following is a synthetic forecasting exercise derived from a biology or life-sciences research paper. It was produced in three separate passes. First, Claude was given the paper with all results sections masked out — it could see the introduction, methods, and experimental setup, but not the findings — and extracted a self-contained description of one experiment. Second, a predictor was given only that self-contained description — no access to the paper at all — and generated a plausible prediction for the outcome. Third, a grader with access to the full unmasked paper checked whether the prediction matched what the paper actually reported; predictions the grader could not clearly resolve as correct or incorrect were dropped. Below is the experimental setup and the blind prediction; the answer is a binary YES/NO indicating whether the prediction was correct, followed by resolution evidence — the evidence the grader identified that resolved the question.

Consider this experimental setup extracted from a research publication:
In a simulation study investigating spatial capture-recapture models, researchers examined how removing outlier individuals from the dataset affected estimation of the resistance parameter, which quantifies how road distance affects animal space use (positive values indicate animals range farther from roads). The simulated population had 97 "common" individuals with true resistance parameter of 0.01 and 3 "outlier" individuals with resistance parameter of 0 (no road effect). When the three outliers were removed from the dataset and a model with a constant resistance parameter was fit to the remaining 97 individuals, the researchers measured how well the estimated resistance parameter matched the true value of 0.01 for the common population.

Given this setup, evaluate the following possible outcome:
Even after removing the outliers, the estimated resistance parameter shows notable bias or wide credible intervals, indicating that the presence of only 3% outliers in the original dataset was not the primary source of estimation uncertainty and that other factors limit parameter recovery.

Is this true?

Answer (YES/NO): NO